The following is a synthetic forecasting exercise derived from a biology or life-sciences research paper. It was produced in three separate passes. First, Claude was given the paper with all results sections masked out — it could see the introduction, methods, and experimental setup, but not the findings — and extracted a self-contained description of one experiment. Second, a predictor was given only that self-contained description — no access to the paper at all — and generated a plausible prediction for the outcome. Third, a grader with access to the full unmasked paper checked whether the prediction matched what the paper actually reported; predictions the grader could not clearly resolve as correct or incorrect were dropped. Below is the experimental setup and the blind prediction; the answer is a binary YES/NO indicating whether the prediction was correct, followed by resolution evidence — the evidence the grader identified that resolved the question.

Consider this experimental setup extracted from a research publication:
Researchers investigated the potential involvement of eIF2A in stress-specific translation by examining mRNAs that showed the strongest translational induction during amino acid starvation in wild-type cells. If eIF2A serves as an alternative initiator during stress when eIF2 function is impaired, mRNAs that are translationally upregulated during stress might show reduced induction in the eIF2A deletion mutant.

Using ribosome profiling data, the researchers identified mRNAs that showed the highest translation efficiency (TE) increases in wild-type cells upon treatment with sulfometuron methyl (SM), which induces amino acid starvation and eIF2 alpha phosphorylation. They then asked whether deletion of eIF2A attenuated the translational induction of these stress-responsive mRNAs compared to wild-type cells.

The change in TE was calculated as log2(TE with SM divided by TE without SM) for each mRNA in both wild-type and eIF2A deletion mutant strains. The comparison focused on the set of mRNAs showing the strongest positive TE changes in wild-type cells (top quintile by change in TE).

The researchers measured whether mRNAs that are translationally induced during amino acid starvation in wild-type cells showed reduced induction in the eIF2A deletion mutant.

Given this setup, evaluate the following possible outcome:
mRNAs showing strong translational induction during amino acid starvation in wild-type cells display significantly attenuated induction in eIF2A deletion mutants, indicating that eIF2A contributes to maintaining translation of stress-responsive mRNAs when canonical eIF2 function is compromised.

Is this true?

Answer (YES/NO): NO